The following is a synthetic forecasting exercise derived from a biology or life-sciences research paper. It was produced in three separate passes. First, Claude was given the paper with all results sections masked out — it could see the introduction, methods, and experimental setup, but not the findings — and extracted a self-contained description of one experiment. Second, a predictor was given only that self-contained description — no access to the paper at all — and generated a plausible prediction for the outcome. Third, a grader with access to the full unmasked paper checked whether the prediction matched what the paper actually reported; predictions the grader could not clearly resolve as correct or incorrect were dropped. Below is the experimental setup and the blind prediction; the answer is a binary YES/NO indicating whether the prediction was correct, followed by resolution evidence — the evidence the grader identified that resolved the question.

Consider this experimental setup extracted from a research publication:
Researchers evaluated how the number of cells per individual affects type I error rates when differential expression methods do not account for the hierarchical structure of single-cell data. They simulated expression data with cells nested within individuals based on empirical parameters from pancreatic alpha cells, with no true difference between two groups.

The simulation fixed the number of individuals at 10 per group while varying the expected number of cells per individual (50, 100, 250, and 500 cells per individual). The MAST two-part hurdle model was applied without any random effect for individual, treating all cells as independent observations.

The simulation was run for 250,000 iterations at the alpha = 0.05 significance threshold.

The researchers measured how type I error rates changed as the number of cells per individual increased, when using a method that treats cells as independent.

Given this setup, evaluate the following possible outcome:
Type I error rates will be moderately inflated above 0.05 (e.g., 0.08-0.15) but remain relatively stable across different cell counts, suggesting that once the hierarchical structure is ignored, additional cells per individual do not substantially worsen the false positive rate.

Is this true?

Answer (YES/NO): NO